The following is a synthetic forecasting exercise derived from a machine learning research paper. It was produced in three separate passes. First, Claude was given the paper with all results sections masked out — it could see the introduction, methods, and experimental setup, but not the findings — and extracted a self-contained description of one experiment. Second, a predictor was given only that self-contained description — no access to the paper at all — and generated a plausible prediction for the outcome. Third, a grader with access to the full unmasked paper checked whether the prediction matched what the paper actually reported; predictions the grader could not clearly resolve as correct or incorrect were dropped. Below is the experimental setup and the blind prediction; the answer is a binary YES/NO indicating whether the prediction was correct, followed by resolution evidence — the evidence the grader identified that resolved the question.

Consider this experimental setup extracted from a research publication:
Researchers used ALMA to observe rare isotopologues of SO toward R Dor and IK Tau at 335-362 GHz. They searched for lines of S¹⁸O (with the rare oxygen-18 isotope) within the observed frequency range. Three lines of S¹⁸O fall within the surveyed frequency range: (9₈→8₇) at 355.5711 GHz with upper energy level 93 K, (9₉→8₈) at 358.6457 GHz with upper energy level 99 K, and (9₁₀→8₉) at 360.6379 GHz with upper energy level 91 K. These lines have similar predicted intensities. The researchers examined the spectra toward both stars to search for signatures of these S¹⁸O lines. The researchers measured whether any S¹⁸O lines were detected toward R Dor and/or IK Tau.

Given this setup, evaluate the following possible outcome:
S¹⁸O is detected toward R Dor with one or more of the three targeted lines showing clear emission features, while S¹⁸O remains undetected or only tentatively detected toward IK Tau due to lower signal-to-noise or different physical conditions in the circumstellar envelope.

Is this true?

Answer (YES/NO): NO